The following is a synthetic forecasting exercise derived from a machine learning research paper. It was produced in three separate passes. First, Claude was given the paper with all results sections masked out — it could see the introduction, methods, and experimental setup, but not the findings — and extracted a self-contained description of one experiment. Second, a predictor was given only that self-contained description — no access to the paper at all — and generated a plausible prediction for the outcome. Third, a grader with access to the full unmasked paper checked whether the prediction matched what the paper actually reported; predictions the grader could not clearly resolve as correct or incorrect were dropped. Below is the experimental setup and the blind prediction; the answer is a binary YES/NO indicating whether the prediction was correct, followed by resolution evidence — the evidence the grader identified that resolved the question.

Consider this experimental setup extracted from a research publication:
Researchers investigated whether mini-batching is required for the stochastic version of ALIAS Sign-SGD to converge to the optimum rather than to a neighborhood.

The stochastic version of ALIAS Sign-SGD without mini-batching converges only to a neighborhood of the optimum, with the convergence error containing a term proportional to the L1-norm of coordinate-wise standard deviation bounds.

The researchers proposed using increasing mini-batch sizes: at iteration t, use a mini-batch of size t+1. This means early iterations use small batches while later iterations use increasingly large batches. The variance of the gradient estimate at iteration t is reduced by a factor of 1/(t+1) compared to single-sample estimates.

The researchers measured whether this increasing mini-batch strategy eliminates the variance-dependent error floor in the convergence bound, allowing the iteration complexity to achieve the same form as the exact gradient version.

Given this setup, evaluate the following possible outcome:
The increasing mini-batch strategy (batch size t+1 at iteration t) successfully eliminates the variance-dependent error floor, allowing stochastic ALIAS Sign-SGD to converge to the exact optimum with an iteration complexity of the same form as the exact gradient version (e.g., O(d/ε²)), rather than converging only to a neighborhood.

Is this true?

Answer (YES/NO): NO